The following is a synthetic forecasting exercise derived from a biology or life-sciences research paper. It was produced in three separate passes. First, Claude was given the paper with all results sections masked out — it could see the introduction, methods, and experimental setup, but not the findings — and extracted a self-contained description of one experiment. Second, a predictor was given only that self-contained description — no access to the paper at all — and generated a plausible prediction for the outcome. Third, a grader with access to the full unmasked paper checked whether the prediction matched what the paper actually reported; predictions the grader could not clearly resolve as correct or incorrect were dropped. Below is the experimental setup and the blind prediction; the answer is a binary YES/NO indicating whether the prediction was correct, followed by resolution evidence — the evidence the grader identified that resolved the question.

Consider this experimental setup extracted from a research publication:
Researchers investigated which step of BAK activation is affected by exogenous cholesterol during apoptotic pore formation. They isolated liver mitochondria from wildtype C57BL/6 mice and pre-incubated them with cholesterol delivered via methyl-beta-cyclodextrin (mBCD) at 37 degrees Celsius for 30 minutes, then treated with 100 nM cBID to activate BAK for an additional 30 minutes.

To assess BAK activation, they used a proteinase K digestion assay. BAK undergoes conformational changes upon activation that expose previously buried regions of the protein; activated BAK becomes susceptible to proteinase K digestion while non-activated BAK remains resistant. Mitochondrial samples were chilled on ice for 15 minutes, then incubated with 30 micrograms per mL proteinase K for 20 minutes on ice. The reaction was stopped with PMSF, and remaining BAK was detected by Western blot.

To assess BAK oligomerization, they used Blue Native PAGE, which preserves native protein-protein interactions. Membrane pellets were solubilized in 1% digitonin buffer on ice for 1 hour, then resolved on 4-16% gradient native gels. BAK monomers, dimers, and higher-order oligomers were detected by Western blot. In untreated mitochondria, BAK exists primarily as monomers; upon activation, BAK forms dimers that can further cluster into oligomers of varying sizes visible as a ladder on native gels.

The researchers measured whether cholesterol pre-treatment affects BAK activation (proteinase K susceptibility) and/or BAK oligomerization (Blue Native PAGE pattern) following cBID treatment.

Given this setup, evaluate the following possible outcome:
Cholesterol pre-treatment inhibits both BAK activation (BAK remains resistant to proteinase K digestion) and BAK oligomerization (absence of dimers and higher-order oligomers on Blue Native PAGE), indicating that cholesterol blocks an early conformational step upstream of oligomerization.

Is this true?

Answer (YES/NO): NO